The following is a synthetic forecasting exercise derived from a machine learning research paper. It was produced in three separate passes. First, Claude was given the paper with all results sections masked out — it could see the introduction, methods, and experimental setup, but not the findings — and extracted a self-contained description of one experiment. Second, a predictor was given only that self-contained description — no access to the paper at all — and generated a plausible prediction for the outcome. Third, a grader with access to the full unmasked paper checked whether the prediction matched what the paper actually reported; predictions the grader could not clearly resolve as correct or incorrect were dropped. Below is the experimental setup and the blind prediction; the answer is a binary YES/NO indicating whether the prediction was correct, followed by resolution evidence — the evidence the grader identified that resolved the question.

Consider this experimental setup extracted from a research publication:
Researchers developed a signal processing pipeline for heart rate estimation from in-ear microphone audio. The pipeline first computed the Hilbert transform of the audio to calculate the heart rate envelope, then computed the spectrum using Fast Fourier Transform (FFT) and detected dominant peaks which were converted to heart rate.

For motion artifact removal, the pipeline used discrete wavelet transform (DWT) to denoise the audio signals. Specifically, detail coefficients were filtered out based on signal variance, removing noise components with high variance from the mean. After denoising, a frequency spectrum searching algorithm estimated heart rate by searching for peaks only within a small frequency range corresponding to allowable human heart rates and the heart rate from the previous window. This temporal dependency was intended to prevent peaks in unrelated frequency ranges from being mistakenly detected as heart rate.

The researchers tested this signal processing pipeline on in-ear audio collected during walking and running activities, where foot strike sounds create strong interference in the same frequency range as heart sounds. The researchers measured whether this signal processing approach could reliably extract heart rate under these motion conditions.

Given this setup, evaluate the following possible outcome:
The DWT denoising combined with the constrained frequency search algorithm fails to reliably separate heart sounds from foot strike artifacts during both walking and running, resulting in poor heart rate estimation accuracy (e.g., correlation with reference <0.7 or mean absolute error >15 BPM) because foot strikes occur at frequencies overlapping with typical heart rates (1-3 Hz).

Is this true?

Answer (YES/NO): YES